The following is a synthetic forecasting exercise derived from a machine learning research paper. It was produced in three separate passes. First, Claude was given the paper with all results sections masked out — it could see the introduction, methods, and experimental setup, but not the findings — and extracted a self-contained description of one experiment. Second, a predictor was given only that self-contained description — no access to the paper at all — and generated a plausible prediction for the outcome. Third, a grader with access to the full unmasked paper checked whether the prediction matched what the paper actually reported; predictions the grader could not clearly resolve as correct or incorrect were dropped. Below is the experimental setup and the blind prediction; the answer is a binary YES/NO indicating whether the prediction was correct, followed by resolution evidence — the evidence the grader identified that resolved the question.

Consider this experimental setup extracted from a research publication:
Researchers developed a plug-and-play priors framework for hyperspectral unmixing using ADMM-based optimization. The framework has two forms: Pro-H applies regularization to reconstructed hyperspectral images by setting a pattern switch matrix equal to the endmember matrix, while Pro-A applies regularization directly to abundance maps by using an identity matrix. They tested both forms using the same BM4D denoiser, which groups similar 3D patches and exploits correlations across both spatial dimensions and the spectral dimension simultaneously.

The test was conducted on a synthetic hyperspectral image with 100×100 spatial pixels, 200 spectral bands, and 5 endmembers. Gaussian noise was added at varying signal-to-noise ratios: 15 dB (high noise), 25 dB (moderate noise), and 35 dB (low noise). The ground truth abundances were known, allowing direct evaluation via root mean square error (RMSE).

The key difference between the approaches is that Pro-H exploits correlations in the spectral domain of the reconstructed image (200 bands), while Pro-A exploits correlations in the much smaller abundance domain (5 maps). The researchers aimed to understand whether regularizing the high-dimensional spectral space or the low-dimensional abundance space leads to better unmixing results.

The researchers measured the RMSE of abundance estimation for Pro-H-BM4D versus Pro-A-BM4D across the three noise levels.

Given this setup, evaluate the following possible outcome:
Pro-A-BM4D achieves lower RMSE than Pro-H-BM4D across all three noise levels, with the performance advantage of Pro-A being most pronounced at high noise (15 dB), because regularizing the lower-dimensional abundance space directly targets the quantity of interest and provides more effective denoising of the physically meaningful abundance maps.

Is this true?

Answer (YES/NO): NO